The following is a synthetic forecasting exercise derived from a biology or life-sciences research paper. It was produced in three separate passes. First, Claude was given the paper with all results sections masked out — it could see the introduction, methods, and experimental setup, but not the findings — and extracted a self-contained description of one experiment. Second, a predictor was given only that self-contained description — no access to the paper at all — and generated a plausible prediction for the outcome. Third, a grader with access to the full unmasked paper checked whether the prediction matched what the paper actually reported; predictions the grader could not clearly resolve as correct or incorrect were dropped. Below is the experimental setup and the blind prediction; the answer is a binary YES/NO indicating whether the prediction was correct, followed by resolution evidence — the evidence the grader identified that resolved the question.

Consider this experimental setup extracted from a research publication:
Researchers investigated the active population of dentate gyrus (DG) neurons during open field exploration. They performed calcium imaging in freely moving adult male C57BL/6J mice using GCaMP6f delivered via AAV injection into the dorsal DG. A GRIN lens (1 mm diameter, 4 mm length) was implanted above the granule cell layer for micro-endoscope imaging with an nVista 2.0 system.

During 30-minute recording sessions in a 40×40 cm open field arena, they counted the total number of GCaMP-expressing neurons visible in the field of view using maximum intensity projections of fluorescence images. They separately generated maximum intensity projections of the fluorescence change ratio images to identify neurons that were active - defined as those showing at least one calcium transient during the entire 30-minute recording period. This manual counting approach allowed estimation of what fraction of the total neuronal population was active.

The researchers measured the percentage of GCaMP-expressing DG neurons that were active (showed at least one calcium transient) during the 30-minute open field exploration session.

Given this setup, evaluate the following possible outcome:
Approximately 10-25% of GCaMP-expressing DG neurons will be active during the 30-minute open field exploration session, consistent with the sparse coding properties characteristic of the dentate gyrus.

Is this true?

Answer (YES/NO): NO